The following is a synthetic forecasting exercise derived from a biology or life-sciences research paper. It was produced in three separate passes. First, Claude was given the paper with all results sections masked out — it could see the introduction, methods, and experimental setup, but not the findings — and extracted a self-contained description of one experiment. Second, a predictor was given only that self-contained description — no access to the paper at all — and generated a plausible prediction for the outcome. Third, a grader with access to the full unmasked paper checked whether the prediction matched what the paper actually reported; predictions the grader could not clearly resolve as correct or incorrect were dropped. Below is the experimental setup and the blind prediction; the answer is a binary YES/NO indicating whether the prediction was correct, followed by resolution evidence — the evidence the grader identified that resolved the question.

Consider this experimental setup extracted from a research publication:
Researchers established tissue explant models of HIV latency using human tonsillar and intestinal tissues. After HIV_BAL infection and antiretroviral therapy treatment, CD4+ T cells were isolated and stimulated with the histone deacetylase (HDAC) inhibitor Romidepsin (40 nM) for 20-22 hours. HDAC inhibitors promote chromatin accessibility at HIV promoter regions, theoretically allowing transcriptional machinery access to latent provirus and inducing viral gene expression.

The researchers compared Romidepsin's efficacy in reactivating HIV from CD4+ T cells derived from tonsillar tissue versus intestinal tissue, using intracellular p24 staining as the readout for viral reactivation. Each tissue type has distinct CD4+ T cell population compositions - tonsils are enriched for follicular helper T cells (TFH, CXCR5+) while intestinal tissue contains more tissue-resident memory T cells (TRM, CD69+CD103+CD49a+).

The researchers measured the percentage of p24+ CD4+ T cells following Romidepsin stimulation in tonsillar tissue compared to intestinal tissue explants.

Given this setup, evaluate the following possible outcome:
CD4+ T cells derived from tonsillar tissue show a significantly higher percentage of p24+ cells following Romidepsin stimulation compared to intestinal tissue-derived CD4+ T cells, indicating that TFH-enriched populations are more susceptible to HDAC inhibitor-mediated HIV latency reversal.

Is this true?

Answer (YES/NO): NO